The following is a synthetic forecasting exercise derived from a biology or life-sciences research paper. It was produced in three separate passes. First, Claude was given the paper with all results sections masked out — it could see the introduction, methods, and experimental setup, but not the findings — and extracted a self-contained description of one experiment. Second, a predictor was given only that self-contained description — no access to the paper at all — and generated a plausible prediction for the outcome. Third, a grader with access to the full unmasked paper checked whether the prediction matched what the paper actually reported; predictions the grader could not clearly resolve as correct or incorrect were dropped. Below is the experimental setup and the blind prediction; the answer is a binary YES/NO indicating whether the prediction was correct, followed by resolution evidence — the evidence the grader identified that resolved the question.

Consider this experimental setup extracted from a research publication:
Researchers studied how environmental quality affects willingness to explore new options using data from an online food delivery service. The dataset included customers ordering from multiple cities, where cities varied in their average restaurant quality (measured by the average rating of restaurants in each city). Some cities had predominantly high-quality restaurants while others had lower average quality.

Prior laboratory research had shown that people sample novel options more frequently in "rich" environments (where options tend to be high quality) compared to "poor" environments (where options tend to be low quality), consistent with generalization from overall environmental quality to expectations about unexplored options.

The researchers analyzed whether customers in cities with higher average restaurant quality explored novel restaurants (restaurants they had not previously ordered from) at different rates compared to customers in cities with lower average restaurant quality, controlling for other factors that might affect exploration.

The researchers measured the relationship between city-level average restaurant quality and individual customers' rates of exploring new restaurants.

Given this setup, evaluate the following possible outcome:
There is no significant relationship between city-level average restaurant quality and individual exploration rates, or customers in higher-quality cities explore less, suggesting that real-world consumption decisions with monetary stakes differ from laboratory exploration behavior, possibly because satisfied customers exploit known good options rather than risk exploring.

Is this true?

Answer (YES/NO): NO